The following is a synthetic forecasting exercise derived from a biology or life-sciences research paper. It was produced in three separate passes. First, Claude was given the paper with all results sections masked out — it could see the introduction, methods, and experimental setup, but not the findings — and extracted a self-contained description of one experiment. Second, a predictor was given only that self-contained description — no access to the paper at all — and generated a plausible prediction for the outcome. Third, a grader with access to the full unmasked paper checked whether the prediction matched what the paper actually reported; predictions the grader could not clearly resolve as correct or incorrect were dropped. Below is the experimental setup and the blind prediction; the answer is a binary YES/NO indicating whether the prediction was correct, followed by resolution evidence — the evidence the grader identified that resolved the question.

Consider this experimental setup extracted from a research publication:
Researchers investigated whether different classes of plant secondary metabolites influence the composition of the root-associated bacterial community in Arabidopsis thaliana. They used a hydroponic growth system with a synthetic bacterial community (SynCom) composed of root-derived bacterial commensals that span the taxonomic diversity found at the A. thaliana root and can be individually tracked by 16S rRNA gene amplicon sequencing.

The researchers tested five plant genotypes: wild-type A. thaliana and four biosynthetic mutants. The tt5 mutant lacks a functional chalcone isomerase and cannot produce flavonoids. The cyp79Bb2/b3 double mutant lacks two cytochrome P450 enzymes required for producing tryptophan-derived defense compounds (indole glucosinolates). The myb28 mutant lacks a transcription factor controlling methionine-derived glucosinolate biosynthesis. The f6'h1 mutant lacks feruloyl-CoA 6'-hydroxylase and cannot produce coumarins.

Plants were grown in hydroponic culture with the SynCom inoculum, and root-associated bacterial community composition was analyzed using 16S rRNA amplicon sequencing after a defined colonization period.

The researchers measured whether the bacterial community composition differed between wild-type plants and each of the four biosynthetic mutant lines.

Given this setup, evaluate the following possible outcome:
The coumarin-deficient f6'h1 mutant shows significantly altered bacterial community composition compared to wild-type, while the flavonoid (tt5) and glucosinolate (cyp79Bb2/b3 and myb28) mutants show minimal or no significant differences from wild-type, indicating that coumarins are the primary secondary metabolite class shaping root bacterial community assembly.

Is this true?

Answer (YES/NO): NO